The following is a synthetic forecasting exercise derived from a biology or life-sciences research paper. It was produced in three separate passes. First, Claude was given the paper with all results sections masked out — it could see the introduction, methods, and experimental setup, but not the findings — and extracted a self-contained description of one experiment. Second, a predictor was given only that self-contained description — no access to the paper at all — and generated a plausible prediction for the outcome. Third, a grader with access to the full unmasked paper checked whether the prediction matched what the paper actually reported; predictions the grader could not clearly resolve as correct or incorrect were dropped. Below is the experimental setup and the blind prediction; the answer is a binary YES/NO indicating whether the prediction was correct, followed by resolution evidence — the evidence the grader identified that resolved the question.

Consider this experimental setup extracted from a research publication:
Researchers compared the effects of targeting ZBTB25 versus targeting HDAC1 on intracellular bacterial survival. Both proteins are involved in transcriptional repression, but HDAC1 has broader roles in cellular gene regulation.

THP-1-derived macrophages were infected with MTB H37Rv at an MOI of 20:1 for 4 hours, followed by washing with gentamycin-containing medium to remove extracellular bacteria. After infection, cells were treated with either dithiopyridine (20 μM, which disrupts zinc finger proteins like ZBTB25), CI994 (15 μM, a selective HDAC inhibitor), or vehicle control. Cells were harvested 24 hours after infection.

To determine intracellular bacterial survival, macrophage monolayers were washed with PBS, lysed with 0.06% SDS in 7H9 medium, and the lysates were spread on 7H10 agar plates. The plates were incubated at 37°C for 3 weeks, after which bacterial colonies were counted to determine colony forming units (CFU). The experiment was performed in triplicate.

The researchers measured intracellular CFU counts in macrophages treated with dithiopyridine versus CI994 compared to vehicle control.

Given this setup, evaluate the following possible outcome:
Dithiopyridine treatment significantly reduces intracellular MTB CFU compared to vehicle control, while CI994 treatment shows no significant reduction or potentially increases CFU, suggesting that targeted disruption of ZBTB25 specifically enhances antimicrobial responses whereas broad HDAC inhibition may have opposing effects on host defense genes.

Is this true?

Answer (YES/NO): NO